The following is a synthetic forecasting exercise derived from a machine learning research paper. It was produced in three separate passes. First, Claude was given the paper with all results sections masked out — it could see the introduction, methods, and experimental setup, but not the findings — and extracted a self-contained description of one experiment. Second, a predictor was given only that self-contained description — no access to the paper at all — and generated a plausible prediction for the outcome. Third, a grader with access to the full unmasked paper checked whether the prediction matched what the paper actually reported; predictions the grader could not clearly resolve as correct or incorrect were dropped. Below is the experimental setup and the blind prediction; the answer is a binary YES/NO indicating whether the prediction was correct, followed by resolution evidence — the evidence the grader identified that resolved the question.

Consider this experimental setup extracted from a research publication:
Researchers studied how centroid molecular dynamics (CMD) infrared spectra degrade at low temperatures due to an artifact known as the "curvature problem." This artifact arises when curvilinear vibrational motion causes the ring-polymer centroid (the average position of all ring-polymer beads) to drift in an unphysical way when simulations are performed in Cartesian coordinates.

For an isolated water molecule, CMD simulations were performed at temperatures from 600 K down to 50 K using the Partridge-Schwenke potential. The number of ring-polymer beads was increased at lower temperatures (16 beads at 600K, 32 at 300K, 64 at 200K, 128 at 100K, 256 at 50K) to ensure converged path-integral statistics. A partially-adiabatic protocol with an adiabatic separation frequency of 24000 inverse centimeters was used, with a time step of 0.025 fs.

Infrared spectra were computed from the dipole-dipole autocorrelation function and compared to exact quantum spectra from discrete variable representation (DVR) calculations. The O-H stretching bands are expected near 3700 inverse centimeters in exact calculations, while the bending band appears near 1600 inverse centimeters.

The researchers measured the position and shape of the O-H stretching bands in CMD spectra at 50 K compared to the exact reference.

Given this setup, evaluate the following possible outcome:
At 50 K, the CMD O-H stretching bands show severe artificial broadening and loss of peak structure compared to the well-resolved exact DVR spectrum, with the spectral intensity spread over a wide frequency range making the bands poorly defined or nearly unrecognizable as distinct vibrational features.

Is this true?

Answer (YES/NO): YES